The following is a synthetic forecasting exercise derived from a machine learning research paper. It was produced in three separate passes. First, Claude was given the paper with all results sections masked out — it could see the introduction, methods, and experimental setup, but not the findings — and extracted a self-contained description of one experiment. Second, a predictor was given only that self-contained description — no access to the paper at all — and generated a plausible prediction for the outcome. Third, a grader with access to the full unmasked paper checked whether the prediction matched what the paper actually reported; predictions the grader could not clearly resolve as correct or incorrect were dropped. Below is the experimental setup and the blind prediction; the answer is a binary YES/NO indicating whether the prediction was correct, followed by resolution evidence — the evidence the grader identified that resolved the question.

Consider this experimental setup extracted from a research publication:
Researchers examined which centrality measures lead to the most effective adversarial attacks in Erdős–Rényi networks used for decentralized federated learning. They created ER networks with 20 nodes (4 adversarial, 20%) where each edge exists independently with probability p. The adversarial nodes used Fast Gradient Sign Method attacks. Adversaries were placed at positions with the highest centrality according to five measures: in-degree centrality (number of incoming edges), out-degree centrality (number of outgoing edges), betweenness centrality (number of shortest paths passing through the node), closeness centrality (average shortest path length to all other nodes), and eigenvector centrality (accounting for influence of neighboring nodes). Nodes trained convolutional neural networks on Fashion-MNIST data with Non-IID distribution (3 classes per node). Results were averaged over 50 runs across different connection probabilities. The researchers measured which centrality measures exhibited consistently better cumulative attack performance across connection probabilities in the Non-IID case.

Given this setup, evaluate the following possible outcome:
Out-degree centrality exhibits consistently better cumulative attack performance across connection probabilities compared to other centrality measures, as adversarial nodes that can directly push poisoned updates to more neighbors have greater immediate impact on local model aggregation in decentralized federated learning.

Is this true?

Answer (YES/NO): NO